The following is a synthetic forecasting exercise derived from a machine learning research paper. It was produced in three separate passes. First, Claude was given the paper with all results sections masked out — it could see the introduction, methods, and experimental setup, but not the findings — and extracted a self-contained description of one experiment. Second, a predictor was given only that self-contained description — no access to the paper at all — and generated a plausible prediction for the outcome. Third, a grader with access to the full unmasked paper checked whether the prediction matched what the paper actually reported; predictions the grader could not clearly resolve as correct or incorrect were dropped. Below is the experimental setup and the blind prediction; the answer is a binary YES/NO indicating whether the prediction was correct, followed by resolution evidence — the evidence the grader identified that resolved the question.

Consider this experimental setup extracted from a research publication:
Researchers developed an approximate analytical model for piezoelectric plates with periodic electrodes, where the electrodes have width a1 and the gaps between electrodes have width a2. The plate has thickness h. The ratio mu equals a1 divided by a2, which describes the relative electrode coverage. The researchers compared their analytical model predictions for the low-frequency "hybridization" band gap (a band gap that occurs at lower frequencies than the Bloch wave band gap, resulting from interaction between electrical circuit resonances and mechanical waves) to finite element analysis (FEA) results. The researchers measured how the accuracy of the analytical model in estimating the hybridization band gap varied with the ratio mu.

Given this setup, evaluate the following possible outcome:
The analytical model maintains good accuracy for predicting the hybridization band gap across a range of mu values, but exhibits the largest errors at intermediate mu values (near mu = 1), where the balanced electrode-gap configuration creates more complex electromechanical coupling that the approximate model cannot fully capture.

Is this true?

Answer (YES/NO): NO